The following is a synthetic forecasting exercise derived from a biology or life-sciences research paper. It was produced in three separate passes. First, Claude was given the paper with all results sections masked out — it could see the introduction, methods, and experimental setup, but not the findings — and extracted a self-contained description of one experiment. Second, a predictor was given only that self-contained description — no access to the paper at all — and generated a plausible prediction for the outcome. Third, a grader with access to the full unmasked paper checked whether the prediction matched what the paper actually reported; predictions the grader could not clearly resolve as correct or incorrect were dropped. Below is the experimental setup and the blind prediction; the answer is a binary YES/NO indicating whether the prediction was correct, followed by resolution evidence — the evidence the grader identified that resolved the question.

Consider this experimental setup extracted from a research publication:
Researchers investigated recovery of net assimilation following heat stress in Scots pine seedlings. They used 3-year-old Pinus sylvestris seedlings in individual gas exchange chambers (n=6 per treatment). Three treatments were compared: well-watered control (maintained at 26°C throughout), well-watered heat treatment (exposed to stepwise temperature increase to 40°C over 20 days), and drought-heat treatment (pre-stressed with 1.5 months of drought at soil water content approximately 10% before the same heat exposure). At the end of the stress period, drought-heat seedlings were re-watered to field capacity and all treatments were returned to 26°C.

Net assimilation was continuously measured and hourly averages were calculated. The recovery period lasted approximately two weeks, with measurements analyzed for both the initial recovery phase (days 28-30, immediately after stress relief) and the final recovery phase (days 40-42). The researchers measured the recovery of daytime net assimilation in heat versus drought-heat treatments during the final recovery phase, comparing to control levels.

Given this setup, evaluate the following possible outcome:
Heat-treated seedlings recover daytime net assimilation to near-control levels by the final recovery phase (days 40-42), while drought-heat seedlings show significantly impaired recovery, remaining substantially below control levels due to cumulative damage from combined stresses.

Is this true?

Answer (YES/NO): NO